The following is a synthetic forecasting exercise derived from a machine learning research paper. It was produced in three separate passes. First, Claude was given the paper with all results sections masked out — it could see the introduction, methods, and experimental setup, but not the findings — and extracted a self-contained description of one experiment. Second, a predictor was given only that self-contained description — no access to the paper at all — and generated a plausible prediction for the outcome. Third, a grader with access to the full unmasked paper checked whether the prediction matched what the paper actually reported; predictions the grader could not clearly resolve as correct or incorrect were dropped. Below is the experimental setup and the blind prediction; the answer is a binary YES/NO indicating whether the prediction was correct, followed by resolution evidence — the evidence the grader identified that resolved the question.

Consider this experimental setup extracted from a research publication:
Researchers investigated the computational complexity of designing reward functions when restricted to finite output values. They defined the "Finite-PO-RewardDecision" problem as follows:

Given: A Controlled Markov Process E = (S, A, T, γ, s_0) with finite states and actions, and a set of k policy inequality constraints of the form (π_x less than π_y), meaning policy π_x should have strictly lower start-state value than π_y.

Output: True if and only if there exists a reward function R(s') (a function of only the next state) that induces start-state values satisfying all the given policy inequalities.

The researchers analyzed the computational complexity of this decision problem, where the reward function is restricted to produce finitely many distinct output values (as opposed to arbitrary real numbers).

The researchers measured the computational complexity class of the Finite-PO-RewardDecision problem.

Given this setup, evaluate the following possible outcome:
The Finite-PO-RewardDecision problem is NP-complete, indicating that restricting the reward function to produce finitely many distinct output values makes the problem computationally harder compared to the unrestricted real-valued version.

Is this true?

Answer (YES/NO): NO